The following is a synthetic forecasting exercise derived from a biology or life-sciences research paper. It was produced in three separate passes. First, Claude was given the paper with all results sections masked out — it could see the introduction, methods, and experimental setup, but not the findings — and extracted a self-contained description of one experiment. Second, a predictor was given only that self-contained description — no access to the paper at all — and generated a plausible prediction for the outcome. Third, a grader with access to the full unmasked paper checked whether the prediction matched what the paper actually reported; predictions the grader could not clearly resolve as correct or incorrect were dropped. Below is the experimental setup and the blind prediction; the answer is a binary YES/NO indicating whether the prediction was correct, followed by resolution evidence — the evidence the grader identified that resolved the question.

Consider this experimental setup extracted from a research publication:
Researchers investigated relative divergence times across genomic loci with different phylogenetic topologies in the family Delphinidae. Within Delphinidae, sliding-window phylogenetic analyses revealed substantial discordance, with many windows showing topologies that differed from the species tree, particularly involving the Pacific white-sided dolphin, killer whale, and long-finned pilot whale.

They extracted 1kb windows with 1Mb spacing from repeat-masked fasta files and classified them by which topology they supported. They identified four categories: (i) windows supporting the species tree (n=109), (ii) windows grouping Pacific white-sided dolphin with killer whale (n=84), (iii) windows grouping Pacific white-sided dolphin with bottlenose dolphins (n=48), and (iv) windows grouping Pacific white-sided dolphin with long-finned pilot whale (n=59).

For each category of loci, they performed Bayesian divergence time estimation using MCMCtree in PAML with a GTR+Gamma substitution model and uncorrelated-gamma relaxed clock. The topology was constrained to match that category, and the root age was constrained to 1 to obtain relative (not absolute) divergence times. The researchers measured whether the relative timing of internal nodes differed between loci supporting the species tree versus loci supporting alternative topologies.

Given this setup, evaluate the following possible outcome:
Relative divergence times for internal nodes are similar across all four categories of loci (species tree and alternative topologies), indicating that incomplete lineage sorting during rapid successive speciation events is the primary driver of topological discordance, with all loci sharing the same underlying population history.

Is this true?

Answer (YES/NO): NO